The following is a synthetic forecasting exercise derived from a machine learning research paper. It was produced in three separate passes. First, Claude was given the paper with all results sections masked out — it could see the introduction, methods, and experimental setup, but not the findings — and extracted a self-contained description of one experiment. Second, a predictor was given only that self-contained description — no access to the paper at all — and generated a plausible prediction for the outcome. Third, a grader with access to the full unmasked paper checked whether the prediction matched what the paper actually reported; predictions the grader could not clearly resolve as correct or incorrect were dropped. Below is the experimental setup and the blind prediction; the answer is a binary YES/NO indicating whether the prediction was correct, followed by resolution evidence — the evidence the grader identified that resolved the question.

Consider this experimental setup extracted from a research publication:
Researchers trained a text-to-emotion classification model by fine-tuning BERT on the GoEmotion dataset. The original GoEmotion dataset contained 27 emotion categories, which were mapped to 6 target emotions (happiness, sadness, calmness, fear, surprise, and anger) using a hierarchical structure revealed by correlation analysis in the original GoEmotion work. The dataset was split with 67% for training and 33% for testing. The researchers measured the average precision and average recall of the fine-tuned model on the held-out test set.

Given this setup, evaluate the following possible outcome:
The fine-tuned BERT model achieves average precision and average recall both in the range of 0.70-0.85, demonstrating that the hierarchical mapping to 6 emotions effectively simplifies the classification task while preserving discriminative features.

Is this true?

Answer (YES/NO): NO